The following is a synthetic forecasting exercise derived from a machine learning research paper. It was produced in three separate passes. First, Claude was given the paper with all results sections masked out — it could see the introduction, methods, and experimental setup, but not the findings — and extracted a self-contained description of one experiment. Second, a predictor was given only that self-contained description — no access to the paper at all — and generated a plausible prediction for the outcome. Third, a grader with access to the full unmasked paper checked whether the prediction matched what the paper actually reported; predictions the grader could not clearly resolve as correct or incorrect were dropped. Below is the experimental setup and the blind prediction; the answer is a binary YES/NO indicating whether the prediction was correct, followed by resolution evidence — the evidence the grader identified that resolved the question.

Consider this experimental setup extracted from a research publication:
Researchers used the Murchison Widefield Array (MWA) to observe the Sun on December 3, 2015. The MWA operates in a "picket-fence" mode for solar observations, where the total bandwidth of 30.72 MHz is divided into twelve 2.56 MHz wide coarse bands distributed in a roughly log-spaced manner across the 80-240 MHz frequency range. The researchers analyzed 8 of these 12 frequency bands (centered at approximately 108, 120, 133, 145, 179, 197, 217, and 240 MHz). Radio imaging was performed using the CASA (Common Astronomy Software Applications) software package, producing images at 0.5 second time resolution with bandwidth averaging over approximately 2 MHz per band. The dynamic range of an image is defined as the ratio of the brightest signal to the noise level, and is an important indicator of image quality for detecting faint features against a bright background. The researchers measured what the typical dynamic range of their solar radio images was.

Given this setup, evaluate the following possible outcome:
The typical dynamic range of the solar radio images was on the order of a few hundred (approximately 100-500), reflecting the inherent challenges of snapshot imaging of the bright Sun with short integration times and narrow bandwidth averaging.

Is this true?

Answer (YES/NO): YES